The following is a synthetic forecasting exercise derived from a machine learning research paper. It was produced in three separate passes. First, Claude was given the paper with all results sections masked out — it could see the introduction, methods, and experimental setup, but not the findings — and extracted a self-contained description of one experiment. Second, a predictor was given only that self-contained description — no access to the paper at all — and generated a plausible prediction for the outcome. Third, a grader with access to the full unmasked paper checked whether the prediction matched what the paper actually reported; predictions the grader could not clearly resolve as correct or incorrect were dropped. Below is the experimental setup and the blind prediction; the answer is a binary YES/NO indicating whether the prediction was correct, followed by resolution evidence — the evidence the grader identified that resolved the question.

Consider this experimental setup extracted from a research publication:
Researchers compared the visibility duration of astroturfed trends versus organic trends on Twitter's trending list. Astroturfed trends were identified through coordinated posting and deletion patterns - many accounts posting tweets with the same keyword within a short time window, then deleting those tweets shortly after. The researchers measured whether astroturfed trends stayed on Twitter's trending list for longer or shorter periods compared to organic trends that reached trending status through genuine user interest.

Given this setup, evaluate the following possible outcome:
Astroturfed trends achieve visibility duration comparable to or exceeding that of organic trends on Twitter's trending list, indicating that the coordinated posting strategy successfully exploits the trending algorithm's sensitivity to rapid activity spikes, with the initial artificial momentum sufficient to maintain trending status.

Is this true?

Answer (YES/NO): YES